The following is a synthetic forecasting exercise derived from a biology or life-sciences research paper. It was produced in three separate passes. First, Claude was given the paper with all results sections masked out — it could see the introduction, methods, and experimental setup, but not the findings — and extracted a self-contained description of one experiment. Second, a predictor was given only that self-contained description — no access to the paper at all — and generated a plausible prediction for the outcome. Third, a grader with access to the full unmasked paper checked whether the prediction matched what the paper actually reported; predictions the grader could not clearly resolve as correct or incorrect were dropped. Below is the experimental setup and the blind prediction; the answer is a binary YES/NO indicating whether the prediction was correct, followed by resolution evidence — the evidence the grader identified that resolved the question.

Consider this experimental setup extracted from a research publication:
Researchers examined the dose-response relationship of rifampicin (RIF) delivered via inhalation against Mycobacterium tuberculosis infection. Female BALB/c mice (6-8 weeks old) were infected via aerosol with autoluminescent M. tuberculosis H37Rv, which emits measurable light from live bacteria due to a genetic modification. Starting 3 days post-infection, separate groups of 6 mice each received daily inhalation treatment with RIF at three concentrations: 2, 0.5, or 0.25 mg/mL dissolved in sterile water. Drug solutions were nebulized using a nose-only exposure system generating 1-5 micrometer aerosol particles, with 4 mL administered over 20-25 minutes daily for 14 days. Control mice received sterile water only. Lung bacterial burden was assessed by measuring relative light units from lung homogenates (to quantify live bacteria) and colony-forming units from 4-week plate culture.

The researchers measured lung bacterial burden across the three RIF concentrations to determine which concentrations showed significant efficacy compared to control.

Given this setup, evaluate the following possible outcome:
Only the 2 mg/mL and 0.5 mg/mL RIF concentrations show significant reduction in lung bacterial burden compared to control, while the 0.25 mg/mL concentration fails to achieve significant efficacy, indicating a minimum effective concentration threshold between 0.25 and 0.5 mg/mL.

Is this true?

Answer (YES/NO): NO